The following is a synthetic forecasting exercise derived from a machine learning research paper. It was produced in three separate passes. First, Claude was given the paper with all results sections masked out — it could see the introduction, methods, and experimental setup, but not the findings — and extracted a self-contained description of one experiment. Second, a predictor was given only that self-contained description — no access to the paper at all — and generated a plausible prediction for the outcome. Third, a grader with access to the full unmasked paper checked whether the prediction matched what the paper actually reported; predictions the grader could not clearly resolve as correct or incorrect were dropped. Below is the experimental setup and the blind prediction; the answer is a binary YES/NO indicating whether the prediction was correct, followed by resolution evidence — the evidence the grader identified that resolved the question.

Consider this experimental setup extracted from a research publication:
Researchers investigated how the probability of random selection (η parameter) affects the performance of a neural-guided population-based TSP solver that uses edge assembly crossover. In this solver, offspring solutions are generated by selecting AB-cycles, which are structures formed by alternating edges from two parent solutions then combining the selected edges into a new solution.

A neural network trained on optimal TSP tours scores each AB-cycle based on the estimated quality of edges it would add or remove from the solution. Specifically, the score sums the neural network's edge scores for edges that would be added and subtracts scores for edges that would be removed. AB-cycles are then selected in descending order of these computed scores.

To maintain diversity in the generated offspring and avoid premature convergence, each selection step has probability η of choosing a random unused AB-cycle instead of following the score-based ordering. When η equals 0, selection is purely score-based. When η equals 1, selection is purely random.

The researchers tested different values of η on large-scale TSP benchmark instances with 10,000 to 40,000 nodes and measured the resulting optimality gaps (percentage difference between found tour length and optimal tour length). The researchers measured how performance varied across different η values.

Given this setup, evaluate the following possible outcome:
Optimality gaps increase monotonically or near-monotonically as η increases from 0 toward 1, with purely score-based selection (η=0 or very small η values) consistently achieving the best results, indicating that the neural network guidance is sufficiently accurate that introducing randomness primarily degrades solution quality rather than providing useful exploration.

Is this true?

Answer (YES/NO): NO